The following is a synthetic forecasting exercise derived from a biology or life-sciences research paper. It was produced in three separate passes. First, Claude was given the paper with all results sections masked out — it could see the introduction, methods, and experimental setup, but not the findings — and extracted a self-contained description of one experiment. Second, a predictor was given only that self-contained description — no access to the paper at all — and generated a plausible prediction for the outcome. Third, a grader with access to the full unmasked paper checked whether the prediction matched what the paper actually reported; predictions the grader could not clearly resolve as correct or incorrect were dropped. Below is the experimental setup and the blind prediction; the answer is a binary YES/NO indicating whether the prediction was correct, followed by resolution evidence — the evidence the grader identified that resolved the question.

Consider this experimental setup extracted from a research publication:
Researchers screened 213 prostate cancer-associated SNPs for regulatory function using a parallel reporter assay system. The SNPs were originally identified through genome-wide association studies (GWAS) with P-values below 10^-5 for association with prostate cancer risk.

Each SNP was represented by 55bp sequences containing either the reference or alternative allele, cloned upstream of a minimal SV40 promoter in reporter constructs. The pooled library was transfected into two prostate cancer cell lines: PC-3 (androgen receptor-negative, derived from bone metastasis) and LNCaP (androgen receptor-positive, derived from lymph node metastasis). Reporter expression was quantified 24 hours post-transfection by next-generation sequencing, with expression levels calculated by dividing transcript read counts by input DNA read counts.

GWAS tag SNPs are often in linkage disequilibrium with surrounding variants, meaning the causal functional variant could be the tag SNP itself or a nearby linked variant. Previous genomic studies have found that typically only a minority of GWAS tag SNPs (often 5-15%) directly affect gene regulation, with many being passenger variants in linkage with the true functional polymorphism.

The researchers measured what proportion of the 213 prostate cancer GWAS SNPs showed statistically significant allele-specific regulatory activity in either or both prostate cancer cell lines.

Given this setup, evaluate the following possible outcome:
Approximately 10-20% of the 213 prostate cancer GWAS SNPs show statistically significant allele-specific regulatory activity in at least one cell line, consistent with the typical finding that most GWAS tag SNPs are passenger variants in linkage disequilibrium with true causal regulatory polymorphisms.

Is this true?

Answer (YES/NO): NO